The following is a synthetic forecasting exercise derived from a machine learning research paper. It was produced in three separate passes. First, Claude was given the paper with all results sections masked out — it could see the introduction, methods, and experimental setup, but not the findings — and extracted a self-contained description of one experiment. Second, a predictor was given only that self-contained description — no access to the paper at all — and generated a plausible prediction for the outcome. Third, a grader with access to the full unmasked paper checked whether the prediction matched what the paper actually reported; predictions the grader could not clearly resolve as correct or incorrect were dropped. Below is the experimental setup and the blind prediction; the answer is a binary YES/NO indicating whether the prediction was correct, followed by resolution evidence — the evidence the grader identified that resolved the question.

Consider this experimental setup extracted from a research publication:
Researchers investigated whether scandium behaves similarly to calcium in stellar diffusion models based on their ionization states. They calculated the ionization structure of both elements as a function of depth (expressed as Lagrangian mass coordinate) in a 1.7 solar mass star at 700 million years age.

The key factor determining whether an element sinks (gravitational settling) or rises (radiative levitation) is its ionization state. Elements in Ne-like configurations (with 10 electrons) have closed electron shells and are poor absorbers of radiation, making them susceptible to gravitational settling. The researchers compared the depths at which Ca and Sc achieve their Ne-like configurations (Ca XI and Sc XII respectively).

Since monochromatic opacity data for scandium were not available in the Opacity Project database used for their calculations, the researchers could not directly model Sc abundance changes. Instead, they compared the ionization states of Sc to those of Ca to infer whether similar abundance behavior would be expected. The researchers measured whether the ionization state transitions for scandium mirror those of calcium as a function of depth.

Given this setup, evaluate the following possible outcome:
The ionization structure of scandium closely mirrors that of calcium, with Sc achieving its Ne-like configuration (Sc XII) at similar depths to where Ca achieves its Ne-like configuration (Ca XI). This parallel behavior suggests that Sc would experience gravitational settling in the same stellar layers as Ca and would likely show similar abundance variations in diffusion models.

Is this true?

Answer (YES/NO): YES